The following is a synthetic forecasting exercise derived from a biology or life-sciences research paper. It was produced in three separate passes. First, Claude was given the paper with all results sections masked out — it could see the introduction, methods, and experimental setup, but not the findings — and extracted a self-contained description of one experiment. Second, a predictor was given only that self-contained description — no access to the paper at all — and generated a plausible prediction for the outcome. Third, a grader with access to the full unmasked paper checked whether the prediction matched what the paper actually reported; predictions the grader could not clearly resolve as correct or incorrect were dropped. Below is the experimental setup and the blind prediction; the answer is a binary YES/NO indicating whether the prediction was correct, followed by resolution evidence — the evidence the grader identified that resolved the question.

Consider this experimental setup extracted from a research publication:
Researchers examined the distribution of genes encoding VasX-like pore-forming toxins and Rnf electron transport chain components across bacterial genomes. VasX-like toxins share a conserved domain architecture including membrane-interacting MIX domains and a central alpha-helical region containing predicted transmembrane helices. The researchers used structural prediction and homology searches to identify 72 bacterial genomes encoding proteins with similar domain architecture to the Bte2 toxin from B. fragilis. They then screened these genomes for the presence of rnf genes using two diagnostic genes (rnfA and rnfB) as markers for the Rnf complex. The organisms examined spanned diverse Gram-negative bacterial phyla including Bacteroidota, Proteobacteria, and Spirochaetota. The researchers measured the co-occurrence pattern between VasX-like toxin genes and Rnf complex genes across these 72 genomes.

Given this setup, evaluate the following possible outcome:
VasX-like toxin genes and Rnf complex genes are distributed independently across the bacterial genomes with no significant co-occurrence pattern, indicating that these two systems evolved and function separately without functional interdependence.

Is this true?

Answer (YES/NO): NO